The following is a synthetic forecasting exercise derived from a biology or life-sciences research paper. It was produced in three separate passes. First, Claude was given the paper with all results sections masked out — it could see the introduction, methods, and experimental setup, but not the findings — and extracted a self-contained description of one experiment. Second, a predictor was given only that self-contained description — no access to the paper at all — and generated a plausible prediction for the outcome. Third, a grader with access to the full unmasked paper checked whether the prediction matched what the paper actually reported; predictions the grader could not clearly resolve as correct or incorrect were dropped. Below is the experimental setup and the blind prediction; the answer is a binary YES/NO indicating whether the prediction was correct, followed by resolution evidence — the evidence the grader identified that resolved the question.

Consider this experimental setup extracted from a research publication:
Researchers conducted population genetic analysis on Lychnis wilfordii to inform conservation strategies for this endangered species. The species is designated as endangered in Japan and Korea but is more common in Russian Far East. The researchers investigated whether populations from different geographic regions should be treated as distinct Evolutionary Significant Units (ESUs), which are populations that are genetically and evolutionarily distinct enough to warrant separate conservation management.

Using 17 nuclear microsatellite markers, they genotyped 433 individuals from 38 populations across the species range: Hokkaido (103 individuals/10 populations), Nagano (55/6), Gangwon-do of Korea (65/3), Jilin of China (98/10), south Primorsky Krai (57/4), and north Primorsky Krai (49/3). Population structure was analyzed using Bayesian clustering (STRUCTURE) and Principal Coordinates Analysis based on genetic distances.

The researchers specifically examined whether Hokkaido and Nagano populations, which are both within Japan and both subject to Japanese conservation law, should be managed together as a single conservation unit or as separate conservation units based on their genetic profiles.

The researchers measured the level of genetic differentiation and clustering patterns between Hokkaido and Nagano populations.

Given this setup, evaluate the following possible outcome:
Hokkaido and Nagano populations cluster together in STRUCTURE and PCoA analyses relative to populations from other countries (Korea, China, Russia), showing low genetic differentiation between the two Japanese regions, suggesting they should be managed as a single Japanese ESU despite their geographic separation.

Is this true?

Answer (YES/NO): NO